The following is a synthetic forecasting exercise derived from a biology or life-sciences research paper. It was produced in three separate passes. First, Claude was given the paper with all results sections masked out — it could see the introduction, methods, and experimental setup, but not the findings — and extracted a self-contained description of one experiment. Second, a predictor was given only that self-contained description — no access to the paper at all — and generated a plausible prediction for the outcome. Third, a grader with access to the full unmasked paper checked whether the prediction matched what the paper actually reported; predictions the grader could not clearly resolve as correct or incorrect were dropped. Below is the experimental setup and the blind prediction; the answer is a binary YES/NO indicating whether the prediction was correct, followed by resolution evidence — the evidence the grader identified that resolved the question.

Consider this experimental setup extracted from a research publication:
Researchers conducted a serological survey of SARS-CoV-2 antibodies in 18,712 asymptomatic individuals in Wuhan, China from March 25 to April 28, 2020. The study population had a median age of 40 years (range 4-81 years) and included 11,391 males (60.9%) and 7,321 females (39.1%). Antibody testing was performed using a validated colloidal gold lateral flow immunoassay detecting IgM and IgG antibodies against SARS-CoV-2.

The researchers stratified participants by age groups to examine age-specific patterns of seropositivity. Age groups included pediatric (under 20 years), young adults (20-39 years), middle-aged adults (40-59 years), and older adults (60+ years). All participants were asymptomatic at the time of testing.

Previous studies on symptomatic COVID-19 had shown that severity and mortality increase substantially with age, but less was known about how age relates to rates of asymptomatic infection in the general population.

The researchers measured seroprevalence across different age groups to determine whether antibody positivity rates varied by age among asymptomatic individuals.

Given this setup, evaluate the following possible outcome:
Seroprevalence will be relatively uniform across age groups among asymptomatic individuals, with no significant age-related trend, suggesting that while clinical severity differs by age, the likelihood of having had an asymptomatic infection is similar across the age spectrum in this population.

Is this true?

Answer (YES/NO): NO